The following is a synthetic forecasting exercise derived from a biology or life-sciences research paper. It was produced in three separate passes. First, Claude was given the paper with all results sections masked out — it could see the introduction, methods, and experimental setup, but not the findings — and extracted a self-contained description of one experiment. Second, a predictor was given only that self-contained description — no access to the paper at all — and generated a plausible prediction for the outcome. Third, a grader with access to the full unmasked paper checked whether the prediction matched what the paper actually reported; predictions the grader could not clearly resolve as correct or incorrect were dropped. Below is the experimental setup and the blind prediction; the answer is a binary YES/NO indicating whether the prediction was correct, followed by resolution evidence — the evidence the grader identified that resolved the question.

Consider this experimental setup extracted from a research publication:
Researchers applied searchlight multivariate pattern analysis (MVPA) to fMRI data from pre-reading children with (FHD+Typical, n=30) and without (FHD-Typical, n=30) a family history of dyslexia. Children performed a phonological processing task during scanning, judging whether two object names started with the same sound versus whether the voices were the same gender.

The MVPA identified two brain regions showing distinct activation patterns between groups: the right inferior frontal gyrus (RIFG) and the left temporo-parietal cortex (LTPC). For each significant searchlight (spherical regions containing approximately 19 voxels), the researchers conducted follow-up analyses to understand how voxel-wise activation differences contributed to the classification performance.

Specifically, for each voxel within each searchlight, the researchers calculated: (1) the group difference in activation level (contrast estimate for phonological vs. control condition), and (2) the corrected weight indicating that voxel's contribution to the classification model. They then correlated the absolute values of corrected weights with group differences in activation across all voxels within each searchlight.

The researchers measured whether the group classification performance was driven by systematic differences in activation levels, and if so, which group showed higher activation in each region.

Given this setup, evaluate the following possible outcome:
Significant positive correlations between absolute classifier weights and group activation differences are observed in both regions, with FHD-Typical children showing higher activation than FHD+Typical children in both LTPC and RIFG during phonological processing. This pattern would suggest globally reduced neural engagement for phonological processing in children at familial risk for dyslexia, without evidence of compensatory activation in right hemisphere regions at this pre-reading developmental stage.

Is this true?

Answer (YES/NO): NO